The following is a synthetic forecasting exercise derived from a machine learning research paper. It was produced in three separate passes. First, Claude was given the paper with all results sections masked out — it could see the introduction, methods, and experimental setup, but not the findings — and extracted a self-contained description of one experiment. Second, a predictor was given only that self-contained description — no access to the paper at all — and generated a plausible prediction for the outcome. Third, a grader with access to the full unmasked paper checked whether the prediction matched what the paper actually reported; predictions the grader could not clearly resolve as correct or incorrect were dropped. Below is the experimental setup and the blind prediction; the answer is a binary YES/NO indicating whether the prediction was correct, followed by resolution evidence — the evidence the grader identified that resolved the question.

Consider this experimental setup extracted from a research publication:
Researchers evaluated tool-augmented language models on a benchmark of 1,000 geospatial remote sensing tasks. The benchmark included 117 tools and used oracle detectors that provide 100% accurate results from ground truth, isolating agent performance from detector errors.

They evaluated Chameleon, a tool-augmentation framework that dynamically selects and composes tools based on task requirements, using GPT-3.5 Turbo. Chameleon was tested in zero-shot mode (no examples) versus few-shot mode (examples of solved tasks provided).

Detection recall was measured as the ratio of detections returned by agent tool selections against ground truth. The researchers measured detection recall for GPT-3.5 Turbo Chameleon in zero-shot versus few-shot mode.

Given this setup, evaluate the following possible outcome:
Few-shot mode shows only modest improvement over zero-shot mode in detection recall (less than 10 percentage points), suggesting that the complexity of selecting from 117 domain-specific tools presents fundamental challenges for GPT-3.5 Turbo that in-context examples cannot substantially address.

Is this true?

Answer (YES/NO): YES